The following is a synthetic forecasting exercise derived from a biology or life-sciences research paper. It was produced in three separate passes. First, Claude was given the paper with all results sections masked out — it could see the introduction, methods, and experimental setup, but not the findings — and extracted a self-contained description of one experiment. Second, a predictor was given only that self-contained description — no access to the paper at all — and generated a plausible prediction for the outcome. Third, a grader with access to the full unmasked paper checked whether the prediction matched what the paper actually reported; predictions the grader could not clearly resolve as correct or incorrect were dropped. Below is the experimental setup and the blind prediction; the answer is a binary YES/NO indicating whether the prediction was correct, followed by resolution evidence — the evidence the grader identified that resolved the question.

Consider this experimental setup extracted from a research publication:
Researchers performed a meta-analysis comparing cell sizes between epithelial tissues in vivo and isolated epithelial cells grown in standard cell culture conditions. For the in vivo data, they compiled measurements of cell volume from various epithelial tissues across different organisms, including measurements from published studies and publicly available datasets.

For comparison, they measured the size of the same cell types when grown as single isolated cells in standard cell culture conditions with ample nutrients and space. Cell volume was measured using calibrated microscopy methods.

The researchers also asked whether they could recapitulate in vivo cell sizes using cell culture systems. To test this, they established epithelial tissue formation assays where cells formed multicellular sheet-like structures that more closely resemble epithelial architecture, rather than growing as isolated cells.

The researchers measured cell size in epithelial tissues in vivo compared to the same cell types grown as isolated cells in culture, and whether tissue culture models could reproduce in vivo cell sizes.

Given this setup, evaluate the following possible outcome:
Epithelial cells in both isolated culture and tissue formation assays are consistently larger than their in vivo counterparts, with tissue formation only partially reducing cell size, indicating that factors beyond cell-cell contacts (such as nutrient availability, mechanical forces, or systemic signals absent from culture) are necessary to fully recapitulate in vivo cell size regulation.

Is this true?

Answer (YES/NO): NO